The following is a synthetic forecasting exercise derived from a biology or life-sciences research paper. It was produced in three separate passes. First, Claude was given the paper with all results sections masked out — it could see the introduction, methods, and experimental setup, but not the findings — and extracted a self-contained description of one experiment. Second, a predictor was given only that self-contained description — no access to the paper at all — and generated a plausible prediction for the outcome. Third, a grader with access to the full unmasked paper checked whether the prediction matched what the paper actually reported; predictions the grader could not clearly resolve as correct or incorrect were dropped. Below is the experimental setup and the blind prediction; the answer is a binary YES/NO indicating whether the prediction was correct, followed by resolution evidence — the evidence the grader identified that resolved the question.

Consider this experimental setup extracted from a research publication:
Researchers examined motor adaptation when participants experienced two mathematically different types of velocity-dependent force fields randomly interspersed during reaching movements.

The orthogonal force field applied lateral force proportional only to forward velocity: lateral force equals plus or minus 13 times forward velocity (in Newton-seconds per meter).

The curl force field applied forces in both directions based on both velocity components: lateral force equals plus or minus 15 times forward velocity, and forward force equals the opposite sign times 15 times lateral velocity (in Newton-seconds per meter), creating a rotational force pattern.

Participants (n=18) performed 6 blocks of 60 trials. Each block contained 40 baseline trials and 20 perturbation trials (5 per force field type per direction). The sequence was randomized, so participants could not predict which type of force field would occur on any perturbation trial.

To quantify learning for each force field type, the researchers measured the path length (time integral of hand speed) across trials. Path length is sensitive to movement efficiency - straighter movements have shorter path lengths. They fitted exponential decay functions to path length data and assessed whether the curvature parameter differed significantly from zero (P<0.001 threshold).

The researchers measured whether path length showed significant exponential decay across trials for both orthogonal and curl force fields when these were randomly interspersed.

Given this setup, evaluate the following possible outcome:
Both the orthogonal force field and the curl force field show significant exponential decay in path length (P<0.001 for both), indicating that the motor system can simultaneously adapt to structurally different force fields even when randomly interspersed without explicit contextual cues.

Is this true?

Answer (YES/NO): YES